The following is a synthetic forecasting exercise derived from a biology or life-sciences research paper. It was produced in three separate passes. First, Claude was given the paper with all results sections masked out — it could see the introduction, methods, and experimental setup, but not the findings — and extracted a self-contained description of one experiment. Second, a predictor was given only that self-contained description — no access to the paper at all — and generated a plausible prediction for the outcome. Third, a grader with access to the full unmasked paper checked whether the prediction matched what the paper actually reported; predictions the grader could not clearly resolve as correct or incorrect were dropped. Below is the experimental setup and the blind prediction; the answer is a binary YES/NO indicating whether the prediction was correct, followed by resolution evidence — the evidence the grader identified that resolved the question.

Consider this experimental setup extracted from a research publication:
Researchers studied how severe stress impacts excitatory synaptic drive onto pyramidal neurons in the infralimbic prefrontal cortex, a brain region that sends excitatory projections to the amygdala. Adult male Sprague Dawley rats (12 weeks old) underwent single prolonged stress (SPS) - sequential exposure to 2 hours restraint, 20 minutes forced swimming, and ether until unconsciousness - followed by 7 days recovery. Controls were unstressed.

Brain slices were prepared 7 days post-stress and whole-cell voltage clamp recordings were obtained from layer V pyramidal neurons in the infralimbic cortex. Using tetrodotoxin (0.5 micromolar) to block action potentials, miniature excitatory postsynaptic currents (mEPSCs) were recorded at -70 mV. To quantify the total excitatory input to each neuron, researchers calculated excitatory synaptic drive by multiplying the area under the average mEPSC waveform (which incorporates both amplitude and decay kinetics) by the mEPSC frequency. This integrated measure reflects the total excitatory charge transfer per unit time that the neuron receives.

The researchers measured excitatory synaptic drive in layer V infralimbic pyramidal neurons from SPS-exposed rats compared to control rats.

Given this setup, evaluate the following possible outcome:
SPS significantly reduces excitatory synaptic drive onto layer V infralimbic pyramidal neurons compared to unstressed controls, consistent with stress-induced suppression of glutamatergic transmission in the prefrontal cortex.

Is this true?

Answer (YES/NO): YES